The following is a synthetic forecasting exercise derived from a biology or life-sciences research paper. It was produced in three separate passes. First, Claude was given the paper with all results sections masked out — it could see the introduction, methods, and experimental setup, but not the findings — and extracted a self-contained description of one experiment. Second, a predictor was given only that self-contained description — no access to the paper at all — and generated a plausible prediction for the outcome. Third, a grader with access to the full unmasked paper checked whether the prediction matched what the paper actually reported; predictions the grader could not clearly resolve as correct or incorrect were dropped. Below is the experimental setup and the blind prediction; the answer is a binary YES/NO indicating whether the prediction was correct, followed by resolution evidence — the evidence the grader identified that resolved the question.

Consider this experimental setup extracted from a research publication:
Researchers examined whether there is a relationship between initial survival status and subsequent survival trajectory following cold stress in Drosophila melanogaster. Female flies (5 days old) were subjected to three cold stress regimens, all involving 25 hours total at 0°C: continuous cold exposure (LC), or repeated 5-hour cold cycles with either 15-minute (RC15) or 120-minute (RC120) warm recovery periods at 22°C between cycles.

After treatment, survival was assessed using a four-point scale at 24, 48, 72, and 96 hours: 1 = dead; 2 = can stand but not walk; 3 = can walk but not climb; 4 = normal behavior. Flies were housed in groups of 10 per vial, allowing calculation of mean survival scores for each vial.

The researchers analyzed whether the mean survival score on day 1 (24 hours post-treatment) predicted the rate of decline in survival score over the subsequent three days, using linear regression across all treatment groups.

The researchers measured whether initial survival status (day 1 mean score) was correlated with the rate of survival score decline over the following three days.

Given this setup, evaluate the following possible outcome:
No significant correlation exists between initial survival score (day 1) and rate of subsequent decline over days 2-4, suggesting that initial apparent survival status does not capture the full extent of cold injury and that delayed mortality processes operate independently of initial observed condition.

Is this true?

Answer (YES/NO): NO